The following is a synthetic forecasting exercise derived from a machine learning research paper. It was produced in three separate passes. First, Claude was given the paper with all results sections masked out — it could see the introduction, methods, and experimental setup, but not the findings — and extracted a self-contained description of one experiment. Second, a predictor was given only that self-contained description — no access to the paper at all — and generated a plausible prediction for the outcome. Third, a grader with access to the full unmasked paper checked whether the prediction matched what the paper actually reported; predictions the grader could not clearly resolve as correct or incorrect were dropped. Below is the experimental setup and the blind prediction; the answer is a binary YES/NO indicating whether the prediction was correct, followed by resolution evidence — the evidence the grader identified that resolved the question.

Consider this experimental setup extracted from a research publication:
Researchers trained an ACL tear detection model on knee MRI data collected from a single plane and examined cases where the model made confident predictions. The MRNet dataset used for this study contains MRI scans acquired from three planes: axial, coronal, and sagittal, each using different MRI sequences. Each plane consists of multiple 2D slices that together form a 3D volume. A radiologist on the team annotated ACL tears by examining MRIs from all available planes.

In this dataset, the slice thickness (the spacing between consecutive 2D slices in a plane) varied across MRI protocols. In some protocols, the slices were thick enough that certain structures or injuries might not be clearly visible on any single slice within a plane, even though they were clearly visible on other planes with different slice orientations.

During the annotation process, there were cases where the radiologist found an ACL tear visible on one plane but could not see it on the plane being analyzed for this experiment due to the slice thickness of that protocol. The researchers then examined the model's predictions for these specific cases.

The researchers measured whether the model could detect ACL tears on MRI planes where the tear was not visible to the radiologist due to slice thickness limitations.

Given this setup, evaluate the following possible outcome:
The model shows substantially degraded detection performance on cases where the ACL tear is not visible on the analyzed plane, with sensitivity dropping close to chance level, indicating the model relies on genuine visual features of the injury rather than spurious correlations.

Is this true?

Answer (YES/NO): NO